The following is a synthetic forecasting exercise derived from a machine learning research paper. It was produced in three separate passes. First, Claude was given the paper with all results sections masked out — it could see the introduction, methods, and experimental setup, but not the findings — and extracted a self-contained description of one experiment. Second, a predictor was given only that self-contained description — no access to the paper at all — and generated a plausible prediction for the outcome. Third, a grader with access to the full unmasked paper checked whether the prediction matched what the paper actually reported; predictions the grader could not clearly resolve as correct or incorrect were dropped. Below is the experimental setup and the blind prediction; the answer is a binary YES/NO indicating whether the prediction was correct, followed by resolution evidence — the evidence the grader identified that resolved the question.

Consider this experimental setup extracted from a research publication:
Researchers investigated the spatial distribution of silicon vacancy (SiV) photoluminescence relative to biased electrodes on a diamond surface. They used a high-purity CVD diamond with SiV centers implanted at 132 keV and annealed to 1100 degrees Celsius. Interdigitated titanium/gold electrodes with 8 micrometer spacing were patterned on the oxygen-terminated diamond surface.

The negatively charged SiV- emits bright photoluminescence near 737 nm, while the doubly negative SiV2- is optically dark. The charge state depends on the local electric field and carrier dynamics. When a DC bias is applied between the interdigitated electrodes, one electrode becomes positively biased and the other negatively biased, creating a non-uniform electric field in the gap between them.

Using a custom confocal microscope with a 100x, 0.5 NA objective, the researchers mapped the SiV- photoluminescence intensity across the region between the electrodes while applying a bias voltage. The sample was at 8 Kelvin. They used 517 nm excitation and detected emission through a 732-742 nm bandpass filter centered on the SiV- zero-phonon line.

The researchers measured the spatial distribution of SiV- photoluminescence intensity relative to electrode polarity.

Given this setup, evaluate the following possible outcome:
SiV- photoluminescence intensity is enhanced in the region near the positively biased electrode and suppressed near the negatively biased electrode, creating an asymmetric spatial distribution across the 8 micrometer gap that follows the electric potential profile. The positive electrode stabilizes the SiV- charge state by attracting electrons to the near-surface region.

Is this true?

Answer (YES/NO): NO